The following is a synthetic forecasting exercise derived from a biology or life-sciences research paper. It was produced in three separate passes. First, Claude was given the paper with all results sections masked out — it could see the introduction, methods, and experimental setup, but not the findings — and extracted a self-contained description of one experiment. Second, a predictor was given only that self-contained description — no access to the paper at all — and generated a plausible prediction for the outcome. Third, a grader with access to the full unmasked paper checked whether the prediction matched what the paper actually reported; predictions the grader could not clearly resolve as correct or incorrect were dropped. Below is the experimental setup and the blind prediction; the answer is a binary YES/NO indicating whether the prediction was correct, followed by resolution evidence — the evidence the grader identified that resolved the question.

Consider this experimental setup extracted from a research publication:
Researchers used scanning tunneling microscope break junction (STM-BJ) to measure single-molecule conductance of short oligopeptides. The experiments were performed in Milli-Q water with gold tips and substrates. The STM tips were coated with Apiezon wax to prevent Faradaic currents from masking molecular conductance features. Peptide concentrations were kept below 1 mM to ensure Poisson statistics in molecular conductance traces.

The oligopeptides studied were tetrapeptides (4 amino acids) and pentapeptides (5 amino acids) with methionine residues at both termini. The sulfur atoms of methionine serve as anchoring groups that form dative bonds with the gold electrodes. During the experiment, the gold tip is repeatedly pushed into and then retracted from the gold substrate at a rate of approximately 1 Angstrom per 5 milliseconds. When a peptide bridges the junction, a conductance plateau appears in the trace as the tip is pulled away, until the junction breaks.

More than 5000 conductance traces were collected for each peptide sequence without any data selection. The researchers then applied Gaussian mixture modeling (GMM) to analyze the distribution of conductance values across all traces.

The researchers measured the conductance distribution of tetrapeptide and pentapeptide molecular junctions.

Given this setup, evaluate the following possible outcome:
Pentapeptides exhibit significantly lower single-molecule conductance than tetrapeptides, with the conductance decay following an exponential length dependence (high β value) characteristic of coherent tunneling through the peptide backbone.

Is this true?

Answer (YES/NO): NO